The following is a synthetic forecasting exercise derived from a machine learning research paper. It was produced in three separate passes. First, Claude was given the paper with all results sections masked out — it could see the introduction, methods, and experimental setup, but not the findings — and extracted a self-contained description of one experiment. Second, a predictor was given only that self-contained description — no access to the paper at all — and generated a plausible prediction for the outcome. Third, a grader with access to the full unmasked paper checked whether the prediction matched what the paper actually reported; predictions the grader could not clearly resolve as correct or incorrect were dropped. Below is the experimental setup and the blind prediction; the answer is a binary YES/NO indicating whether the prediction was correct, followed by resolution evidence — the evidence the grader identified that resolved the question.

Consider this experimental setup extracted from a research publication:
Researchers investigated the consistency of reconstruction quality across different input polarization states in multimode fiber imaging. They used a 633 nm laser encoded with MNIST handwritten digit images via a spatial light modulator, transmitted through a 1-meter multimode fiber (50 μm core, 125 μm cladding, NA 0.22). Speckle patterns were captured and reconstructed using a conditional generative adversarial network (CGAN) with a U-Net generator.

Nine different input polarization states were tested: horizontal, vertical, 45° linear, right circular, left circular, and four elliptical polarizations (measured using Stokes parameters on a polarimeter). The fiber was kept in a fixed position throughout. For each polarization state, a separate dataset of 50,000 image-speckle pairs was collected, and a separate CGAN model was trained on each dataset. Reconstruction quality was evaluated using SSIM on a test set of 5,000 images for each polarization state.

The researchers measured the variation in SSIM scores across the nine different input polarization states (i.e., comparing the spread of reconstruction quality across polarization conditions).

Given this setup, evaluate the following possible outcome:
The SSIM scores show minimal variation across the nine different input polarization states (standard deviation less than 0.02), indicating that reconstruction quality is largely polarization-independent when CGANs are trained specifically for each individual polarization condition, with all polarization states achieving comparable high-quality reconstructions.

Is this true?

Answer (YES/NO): NO